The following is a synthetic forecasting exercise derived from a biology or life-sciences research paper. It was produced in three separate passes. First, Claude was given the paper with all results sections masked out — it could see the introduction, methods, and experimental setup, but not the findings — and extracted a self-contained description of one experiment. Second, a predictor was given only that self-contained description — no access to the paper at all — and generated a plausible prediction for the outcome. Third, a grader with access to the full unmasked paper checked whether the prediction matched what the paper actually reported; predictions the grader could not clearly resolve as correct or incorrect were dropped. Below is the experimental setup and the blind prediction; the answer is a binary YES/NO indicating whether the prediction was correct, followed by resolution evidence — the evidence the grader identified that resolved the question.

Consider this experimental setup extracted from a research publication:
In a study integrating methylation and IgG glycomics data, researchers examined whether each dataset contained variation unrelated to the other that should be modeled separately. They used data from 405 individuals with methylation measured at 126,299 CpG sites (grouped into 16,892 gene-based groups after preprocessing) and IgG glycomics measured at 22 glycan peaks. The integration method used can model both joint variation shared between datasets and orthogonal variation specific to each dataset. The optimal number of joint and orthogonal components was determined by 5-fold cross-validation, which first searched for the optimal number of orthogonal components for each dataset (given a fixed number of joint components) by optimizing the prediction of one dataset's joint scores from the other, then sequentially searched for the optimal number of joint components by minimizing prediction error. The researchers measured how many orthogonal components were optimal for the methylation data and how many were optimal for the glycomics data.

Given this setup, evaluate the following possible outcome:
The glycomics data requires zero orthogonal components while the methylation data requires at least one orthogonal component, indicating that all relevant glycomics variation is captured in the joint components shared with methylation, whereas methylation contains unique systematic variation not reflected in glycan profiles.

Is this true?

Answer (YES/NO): NO